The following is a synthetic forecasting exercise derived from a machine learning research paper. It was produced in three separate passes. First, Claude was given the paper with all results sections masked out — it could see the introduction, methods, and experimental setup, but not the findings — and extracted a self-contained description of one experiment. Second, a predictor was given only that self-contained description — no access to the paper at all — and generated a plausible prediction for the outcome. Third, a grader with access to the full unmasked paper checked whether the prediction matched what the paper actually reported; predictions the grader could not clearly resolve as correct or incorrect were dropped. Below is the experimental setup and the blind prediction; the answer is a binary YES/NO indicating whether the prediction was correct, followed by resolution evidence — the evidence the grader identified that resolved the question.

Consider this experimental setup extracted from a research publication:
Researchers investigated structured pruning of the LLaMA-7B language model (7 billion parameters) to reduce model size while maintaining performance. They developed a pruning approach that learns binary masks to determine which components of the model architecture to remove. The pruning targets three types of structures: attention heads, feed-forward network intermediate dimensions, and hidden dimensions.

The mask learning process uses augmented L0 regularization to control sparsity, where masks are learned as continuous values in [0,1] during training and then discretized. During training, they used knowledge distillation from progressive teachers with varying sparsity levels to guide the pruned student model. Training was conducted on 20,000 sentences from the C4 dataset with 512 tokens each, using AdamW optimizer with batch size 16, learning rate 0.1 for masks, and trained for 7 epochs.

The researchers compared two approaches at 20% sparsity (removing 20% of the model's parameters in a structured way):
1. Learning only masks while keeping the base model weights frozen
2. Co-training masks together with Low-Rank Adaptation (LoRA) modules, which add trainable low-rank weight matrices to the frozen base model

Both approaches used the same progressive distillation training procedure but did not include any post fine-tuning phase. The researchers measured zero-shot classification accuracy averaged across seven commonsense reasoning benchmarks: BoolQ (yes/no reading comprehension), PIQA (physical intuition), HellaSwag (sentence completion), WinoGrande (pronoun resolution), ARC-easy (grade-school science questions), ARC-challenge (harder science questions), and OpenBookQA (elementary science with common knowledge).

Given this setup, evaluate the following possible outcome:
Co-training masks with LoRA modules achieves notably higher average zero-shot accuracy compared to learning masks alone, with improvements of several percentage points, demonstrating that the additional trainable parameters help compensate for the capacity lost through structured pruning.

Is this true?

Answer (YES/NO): NO